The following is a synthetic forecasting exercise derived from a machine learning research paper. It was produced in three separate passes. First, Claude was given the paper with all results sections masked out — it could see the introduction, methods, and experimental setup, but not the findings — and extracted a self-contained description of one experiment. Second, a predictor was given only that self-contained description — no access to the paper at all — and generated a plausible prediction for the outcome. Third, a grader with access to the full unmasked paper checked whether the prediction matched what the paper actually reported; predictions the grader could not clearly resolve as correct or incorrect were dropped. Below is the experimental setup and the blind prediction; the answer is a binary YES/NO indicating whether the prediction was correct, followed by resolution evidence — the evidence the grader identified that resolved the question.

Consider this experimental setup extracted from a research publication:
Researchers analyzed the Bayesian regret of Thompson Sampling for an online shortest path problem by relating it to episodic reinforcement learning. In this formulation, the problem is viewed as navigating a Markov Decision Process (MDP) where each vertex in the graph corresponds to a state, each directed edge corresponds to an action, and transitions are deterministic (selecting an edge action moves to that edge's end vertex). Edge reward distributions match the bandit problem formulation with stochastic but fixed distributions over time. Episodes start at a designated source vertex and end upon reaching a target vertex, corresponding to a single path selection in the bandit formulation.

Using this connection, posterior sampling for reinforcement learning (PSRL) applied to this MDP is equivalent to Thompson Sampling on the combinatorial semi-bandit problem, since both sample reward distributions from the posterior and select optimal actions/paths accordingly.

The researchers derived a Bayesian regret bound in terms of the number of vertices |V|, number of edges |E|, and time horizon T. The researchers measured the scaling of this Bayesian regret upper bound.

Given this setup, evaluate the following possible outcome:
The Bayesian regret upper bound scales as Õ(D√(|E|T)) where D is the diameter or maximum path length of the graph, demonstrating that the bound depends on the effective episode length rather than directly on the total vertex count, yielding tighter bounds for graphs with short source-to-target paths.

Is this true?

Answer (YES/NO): NO